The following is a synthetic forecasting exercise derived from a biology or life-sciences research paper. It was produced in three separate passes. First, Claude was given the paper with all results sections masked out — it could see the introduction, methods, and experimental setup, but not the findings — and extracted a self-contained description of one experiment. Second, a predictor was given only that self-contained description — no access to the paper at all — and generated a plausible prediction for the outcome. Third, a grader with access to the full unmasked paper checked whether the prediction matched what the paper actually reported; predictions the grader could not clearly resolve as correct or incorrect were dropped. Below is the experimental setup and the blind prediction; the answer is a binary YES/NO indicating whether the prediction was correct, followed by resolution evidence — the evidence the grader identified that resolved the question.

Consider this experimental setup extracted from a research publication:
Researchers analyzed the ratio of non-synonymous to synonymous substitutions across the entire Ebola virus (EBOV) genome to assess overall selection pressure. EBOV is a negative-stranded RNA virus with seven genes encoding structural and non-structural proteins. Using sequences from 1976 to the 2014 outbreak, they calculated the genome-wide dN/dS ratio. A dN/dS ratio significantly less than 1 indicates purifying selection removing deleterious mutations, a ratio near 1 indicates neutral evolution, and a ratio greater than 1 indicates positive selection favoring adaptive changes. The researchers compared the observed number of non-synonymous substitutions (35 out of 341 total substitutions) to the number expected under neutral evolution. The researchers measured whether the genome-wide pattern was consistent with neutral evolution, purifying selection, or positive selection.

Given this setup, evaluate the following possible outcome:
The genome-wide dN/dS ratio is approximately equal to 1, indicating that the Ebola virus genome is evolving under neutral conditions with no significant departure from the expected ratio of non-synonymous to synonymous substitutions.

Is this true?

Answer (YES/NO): YES